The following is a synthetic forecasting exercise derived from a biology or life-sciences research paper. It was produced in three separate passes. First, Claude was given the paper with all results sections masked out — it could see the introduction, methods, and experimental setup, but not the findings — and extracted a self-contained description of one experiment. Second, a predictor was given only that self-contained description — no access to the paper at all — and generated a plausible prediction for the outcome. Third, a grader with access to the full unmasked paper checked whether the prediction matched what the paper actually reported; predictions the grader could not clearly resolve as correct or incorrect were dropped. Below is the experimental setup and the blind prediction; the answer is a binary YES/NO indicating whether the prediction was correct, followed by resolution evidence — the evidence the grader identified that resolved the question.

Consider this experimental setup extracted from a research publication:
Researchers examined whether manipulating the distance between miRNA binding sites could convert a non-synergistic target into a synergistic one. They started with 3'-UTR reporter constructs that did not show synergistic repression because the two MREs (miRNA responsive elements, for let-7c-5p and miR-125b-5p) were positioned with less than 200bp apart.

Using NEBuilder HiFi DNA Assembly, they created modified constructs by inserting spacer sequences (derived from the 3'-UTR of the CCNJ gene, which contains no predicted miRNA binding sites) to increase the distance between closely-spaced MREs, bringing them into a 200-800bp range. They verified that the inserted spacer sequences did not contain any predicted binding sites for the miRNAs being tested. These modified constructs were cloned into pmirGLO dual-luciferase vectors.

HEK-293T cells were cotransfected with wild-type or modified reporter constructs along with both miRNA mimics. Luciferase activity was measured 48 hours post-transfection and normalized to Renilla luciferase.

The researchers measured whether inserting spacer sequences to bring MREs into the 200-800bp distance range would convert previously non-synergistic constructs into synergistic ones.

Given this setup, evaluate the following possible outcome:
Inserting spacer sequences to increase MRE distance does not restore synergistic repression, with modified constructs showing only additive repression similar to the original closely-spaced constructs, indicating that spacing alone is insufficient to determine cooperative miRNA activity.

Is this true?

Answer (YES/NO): NO